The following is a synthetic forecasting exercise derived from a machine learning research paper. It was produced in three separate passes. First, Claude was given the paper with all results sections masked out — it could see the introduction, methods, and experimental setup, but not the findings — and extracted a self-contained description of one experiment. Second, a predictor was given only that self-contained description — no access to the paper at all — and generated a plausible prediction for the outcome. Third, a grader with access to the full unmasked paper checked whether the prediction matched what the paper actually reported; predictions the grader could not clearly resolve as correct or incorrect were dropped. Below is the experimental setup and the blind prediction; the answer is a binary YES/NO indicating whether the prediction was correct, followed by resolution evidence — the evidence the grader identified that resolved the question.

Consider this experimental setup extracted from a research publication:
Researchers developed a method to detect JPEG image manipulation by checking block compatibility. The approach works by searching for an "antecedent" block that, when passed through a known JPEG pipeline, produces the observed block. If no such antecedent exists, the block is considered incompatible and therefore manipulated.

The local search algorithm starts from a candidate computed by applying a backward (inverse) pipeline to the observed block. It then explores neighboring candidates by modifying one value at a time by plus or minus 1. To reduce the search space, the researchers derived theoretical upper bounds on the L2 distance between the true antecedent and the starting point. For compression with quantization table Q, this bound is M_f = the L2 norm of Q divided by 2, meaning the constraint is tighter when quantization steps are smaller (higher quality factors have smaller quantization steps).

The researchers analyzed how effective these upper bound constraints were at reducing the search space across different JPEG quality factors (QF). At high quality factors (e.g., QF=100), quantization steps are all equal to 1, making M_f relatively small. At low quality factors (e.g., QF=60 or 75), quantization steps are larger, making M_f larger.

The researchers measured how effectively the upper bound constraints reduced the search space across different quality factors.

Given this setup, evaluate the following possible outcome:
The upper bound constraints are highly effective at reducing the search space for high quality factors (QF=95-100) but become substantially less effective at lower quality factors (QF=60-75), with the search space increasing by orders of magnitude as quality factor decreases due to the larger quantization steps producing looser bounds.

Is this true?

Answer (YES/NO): NO